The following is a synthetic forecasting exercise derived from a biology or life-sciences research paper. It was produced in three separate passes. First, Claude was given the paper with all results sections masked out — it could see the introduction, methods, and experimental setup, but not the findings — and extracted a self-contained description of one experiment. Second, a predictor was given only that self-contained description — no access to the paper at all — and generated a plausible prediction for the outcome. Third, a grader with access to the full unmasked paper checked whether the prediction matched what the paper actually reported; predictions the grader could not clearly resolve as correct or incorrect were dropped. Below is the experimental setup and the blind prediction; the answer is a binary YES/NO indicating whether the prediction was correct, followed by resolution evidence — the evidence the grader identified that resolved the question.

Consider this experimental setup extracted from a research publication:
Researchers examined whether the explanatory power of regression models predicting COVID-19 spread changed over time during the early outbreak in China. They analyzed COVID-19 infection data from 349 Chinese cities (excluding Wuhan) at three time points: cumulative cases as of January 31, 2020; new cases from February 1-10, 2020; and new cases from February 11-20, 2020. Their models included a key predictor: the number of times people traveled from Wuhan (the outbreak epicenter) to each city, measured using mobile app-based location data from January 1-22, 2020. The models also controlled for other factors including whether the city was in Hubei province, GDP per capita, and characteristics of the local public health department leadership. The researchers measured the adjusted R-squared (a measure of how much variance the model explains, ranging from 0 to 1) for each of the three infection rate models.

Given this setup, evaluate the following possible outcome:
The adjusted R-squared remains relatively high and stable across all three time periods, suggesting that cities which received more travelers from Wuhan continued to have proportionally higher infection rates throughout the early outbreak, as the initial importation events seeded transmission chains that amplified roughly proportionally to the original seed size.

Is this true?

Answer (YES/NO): NO